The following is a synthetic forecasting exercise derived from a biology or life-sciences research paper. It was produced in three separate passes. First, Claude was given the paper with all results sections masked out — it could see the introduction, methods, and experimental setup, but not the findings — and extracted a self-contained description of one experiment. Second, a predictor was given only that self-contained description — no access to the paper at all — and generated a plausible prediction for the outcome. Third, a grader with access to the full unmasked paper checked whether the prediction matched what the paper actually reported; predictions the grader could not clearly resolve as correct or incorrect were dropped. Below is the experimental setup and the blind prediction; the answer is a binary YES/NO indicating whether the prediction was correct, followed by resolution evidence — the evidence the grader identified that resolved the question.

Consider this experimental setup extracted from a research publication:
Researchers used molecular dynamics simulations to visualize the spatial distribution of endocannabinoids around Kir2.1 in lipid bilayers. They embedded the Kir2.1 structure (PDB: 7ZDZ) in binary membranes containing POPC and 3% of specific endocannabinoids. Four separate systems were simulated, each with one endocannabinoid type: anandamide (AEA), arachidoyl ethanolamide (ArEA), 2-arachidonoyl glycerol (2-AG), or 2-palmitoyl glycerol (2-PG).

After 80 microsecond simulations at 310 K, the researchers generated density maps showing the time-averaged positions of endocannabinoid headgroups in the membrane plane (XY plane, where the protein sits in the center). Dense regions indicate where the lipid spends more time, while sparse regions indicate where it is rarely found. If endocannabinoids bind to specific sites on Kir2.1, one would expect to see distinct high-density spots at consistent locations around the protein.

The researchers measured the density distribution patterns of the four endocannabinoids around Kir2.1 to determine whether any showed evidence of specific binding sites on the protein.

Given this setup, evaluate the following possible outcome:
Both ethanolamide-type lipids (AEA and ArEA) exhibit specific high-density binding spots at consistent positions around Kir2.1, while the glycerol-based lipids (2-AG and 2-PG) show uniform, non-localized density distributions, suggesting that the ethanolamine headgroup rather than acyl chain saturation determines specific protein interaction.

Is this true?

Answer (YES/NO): NO